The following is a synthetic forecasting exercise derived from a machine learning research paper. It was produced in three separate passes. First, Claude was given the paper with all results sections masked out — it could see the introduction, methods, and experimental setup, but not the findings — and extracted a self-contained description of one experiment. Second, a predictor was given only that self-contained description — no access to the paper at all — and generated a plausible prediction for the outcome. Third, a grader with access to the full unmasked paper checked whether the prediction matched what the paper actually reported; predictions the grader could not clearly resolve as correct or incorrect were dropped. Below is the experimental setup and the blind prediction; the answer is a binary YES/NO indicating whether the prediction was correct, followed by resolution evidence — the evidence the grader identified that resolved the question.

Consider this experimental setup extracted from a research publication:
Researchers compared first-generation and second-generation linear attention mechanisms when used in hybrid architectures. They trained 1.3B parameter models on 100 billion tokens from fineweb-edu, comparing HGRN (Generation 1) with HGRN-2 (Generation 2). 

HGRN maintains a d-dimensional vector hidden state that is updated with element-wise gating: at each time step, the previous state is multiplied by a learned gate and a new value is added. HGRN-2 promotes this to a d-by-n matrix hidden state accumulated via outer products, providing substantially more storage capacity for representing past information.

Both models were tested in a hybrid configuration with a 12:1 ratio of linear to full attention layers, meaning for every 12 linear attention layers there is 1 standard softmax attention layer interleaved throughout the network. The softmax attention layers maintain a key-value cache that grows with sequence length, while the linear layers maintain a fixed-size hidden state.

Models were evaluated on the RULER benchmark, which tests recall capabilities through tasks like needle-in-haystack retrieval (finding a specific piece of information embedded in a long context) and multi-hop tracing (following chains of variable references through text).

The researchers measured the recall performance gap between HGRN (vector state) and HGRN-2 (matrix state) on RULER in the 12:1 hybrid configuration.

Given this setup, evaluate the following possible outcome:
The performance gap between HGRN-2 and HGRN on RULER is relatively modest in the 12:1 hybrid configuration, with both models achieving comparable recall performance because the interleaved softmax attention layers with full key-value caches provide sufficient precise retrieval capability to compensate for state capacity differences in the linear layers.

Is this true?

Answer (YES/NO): NO